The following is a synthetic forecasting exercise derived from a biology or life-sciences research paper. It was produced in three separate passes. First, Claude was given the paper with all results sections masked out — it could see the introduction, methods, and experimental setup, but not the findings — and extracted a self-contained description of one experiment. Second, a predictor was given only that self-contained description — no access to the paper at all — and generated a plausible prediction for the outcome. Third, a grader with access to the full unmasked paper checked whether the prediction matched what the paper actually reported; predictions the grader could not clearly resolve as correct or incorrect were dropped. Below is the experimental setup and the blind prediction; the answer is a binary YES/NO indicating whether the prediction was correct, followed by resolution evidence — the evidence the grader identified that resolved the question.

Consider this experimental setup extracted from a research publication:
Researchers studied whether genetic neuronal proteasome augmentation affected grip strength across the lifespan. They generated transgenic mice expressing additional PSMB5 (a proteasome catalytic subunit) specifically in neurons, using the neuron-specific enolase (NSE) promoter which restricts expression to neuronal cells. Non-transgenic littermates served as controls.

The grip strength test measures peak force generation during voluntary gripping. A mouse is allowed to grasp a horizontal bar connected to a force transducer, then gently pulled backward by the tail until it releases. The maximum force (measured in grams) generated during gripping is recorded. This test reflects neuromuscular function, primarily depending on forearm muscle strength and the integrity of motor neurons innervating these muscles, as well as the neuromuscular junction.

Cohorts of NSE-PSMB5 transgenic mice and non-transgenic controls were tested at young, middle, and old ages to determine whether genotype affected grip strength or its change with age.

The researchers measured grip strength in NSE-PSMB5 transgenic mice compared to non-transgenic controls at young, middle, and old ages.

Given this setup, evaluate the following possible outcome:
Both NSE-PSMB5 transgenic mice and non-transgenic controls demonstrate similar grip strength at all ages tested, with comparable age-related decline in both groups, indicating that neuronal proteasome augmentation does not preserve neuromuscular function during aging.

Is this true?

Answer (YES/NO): NO